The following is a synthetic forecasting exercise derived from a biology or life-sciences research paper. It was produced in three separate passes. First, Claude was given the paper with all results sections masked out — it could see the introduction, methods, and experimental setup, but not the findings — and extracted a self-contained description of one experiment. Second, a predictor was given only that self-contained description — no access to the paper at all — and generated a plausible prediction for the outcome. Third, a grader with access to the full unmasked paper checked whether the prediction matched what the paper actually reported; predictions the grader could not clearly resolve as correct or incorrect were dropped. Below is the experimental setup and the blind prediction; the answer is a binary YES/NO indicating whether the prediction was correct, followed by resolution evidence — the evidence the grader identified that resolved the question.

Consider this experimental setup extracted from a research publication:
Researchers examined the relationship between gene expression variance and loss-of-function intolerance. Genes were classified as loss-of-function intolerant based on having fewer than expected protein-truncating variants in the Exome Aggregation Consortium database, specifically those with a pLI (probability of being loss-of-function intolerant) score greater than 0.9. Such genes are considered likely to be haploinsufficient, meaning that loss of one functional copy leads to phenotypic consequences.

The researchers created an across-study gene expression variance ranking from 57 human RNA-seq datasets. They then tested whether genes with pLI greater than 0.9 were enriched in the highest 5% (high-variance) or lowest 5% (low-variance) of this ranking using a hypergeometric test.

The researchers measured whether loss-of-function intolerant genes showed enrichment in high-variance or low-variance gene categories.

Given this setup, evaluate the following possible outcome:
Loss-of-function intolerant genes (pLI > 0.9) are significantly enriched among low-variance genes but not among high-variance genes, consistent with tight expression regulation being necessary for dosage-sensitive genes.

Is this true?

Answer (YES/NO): YES